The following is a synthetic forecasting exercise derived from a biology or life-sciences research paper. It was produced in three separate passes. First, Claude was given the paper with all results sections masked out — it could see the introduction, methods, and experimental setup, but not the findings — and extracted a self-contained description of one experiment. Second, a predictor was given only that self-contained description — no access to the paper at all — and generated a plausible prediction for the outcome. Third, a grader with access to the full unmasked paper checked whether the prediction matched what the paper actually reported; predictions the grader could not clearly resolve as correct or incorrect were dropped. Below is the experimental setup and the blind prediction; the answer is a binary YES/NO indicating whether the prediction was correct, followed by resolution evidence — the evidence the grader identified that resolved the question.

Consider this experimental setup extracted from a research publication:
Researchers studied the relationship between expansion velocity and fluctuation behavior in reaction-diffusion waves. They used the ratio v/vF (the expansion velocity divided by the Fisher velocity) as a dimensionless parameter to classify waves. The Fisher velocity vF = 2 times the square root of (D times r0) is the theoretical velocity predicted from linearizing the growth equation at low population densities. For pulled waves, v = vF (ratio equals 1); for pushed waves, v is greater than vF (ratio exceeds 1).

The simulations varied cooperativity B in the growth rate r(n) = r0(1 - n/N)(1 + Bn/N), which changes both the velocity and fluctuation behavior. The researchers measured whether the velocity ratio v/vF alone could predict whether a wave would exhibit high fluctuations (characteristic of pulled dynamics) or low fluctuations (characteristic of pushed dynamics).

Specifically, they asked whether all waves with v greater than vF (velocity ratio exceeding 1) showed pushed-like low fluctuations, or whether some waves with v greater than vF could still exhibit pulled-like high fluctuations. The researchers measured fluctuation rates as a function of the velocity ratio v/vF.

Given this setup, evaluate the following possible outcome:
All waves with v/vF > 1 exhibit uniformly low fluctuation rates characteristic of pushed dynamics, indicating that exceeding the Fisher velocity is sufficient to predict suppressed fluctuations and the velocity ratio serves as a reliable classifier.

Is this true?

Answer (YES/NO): NO